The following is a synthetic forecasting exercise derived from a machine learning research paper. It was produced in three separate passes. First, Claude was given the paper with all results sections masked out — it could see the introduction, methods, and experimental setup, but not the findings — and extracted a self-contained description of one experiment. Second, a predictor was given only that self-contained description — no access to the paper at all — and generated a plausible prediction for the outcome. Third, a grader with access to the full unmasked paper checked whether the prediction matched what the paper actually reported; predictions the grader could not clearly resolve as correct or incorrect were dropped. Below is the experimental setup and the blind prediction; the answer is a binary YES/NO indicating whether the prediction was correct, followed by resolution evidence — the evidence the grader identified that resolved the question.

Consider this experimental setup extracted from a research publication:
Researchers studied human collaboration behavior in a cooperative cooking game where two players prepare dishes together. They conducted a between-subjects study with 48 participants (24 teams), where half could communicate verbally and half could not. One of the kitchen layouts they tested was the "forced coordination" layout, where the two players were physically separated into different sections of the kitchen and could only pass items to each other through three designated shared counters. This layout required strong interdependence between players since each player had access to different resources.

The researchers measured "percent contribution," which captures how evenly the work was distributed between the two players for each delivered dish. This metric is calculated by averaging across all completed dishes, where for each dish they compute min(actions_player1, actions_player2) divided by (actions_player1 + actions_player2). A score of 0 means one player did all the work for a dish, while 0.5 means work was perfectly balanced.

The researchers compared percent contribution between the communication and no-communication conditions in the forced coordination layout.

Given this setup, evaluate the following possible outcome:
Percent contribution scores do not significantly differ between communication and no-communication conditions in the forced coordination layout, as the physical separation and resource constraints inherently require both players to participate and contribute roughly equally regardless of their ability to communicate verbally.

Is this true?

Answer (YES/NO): YES